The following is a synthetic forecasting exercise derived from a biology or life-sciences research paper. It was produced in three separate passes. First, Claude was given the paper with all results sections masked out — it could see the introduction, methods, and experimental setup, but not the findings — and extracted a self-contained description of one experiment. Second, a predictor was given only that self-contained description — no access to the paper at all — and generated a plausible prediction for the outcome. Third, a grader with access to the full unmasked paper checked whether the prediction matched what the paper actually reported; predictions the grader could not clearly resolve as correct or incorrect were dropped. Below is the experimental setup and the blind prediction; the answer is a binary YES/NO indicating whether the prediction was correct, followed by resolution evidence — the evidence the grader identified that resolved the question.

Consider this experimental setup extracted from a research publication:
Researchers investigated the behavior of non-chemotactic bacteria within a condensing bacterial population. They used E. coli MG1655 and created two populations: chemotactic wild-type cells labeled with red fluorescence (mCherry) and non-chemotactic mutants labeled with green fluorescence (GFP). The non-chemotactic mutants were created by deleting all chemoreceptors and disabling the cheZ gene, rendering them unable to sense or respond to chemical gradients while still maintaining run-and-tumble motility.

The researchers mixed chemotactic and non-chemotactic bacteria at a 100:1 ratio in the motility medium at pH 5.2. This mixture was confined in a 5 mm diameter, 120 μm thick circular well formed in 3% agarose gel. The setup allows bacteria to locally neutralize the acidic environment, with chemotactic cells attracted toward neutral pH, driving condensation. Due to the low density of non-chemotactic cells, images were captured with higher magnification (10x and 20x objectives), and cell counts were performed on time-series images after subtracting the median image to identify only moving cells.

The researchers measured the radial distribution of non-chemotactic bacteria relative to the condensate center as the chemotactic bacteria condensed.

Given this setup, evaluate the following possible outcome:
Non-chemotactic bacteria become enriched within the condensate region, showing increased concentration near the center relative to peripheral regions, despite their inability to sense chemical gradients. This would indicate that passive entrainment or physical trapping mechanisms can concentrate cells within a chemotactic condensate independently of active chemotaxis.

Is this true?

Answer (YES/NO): NO